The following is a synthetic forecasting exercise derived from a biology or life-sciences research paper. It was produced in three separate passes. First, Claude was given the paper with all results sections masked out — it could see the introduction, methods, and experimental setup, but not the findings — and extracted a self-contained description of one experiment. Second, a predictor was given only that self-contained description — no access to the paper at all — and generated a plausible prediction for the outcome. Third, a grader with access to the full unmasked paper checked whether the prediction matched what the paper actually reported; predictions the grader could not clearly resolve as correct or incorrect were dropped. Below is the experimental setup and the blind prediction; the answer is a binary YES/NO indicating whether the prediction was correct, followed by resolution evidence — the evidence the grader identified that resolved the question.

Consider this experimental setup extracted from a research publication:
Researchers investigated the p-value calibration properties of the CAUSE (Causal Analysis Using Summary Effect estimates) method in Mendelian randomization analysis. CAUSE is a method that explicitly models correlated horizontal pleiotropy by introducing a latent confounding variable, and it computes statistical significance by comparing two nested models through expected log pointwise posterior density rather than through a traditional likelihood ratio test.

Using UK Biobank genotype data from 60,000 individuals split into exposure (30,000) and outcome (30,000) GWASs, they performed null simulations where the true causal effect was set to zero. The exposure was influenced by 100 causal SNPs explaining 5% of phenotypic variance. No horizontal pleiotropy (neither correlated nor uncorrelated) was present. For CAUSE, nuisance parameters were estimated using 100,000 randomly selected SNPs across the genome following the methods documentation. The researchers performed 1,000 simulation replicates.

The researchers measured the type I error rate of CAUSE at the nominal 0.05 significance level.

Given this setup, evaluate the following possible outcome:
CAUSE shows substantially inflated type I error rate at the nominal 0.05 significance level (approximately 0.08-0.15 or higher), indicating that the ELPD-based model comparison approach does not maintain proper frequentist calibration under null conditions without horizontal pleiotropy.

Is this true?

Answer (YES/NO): NO